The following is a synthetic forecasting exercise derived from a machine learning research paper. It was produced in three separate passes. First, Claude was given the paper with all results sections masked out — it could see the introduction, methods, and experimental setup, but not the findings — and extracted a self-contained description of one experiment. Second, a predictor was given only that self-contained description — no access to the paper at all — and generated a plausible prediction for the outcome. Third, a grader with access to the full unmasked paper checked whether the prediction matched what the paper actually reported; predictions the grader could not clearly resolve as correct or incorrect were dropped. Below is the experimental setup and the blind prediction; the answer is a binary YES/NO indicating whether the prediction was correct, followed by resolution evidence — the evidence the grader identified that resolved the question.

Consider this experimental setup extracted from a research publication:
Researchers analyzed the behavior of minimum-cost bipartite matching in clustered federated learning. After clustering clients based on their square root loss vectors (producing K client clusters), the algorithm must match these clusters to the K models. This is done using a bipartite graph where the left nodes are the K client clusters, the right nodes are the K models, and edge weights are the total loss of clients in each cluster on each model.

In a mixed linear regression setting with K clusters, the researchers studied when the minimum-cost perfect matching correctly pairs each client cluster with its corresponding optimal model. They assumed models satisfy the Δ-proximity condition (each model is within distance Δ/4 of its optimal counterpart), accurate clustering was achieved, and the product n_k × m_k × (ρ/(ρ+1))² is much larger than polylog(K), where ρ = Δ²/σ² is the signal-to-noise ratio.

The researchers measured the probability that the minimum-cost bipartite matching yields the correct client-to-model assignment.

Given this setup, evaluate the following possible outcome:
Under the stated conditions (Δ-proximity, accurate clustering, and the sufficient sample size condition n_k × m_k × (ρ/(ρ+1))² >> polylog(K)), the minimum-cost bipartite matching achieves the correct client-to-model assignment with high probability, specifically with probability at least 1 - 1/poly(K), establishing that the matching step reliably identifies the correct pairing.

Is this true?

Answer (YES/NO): YES